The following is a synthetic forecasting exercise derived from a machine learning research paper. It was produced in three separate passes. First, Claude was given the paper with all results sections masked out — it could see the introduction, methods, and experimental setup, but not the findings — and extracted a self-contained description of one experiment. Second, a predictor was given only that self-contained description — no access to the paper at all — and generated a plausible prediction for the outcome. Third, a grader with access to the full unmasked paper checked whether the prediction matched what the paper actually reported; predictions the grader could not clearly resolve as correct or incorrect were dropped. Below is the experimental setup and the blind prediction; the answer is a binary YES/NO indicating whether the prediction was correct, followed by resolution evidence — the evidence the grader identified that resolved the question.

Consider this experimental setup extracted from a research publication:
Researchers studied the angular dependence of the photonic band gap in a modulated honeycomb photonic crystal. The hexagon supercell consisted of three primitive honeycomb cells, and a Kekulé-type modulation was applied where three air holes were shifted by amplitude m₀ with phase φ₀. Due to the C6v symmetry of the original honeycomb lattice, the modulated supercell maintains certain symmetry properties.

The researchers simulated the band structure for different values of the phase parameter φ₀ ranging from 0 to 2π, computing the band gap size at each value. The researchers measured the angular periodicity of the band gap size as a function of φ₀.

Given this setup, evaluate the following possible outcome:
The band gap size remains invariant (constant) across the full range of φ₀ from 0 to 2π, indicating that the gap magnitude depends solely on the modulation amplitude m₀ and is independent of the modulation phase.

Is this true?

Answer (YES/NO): NO